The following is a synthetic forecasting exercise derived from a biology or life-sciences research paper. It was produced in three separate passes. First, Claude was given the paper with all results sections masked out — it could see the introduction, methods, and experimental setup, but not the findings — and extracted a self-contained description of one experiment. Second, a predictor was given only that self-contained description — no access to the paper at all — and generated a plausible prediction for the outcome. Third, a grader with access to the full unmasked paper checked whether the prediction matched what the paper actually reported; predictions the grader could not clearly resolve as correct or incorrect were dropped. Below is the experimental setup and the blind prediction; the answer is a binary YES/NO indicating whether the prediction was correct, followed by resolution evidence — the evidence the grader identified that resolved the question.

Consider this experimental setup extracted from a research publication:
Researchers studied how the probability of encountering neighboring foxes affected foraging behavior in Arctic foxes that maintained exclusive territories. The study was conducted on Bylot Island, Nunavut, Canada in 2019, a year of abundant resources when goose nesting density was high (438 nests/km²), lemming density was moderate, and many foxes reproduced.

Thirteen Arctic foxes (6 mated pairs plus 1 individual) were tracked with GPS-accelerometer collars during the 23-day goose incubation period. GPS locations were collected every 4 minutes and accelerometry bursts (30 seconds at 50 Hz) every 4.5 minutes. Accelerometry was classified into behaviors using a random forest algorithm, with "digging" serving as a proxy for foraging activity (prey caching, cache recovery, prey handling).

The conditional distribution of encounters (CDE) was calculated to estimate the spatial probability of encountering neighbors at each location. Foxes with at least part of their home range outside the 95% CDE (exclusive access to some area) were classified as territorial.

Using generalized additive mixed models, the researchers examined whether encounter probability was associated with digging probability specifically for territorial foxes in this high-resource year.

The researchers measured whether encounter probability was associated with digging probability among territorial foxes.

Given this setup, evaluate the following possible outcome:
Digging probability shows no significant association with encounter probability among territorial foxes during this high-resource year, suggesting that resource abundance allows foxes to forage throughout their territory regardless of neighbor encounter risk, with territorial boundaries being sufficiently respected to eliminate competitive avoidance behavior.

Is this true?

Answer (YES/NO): YES